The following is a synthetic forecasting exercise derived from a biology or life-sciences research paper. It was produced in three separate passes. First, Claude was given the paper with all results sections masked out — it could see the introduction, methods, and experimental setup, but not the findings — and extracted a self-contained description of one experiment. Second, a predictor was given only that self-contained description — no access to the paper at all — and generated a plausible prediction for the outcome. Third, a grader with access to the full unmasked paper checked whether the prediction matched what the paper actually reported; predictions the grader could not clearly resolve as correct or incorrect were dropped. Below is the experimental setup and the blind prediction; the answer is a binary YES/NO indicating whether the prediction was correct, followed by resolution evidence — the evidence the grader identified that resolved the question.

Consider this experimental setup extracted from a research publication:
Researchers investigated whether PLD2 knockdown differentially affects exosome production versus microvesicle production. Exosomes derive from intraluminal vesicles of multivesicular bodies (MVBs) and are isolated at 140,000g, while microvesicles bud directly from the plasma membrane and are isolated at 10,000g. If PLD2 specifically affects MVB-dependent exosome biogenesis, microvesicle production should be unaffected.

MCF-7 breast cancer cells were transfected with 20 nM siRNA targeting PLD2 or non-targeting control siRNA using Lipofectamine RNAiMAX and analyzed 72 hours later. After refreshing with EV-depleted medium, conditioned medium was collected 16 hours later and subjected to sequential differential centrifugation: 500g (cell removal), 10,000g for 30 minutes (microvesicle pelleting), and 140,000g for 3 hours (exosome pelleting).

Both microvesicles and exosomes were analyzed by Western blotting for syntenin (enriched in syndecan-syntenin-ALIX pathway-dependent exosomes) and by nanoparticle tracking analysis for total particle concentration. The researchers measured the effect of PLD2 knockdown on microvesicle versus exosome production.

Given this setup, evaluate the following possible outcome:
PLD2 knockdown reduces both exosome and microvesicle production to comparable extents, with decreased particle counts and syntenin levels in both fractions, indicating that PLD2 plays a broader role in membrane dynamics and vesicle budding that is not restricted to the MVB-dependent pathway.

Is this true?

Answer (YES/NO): NO